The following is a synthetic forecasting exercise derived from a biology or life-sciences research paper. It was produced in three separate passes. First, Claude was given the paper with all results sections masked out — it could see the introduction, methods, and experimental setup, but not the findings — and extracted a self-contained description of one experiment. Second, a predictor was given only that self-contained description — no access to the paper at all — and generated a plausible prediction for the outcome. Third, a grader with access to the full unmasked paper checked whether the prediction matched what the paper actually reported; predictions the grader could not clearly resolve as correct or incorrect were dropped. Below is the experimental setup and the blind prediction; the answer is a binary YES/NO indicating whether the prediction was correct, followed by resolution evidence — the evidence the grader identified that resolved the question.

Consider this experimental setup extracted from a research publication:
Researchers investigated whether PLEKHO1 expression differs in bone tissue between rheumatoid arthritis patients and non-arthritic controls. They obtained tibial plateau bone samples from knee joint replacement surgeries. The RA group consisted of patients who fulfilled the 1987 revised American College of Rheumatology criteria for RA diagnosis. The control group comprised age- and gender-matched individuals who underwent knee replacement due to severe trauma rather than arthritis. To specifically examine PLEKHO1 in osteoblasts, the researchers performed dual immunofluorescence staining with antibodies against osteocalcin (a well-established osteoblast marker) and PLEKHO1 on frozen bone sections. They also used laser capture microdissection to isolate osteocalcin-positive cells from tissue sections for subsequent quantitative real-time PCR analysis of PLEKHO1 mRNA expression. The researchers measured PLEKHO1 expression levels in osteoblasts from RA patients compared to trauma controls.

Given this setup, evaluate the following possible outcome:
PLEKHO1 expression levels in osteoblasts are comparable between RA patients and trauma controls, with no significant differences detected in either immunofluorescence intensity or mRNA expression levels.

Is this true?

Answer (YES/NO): NO